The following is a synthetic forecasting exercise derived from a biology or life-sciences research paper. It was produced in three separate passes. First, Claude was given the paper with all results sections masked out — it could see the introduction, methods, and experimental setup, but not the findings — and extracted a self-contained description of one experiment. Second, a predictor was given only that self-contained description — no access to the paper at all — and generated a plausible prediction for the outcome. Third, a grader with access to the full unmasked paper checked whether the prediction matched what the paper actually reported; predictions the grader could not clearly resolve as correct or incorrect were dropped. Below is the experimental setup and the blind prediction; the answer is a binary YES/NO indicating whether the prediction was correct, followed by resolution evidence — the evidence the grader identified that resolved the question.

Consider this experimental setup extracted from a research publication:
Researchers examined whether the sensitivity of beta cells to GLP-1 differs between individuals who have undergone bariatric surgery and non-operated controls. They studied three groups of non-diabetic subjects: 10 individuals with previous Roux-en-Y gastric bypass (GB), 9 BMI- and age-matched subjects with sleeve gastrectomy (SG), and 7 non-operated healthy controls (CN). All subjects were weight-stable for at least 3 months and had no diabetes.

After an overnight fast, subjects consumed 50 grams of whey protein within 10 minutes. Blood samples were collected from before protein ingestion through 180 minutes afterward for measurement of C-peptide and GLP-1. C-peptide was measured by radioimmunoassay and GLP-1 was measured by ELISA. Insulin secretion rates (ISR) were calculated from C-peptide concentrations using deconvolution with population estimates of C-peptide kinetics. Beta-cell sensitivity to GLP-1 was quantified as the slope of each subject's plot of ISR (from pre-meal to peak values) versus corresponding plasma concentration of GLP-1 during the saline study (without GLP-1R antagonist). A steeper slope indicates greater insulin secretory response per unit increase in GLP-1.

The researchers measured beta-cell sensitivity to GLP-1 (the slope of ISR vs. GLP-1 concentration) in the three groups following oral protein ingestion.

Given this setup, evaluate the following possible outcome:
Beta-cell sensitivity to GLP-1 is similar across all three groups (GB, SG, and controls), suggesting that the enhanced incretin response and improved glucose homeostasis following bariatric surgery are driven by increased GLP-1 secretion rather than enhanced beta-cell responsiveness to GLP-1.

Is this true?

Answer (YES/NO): NO